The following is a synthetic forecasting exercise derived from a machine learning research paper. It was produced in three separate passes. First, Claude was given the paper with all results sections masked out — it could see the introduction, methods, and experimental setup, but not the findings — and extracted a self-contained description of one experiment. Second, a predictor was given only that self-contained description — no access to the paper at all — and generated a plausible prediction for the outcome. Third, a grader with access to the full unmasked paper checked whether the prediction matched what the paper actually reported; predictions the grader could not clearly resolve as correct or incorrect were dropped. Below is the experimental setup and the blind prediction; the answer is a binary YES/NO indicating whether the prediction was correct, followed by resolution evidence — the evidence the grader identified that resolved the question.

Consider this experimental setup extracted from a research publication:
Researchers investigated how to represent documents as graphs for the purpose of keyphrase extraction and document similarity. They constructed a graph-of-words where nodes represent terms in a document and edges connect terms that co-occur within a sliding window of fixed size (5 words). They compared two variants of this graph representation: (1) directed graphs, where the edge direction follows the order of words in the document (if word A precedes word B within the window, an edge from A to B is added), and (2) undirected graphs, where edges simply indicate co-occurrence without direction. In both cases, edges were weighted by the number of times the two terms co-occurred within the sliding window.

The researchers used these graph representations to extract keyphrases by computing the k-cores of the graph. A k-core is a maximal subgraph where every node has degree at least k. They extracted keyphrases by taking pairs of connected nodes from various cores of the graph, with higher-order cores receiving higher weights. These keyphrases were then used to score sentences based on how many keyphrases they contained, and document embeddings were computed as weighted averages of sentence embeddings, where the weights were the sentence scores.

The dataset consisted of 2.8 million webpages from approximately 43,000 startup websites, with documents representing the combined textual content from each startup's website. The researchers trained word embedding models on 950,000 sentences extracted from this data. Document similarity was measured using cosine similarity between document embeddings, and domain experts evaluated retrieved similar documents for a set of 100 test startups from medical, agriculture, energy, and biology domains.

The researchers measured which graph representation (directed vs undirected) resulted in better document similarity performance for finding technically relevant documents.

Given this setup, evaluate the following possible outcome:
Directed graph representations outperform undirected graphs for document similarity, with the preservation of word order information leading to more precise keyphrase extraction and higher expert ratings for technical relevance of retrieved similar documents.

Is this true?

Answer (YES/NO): NO